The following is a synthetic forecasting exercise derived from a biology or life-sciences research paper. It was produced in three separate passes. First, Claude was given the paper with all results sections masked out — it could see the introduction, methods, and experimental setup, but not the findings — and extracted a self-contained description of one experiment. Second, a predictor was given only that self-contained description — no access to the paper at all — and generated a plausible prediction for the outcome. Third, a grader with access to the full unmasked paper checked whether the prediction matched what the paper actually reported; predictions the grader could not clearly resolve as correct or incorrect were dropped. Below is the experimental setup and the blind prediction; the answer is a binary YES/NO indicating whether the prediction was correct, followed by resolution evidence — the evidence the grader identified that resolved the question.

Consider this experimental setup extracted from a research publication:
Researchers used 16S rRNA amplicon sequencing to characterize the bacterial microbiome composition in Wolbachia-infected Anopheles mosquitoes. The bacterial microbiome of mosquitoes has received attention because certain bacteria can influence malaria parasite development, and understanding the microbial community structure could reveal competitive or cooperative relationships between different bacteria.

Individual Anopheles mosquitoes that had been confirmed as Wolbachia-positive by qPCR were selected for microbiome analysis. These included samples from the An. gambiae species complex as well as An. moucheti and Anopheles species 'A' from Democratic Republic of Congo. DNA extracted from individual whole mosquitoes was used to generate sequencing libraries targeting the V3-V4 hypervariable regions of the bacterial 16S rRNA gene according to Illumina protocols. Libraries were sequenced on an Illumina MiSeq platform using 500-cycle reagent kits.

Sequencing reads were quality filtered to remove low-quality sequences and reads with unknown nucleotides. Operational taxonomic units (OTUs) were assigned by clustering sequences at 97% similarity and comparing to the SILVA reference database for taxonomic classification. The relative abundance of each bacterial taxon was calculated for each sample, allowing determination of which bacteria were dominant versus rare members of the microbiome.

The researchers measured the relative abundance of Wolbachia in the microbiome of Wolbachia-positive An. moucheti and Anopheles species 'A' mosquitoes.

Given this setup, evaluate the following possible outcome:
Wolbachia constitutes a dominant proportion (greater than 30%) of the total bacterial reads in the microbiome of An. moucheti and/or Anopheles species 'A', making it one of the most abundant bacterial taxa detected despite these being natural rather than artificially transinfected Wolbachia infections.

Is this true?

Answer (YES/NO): YES